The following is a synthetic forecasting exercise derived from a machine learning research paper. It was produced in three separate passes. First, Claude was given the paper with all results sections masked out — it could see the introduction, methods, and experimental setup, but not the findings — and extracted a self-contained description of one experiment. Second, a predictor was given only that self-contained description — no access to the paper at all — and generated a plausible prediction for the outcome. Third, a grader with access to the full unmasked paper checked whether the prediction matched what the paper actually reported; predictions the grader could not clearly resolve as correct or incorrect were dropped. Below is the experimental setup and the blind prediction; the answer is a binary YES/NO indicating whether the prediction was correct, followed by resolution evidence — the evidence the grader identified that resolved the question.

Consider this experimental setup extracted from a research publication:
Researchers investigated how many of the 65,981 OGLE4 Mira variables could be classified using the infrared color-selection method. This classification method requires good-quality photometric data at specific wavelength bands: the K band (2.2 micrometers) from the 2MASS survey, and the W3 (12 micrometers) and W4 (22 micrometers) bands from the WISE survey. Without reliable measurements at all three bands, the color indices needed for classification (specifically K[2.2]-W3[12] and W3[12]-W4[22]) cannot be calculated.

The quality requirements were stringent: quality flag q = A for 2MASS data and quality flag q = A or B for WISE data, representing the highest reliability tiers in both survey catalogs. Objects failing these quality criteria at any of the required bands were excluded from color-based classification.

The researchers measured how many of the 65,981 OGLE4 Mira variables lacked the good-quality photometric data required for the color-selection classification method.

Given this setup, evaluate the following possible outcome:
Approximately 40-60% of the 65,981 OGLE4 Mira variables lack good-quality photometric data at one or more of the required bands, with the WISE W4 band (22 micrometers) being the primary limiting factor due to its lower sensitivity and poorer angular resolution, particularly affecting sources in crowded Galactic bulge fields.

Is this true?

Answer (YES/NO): NO